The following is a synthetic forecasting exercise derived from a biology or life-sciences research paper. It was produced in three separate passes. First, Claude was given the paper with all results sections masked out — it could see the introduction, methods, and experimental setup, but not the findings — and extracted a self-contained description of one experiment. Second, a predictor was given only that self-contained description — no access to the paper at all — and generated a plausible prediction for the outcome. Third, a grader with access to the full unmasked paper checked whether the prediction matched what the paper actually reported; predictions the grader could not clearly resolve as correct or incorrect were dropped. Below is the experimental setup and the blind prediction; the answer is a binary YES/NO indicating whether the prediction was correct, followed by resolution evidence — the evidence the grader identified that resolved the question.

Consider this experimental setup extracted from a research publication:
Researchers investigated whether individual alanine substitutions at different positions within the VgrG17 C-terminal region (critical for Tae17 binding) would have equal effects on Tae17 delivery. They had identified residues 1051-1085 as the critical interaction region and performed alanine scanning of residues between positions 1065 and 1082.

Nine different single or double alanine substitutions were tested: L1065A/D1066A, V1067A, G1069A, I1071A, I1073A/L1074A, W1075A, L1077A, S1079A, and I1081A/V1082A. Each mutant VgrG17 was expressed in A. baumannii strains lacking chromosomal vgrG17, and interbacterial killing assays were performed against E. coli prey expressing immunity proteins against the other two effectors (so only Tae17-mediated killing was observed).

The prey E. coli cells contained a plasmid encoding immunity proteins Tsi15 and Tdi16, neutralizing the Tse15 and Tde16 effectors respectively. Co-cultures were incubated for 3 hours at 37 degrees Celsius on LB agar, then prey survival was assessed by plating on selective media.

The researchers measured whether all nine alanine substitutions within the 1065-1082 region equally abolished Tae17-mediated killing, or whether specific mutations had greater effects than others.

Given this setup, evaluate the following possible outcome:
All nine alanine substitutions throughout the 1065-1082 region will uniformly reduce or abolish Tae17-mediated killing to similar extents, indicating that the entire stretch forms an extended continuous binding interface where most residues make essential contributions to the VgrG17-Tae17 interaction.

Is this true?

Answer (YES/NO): NO